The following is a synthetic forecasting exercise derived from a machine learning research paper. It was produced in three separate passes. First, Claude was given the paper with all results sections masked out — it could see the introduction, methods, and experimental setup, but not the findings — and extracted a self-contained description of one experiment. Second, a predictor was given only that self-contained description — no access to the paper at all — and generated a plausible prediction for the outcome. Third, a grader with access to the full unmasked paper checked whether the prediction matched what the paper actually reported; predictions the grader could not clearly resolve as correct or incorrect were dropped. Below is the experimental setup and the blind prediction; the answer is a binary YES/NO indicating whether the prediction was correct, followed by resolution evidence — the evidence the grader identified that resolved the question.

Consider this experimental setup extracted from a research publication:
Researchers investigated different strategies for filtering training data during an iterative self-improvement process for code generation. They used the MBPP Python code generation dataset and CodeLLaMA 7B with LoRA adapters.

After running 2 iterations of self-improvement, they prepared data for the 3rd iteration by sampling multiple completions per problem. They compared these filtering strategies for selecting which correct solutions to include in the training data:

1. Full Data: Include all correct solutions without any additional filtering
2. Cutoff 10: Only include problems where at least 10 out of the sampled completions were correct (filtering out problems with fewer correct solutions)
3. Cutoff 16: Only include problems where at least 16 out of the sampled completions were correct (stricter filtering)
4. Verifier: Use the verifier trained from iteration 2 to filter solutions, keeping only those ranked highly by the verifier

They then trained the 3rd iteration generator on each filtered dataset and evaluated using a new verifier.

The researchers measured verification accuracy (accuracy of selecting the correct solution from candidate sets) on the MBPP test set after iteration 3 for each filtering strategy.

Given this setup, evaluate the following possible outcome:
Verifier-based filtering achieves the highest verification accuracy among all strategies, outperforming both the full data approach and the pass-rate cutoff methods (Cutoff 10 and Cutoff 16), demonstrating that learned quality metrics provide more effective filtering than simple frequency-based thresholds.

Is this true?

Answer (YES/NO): NO